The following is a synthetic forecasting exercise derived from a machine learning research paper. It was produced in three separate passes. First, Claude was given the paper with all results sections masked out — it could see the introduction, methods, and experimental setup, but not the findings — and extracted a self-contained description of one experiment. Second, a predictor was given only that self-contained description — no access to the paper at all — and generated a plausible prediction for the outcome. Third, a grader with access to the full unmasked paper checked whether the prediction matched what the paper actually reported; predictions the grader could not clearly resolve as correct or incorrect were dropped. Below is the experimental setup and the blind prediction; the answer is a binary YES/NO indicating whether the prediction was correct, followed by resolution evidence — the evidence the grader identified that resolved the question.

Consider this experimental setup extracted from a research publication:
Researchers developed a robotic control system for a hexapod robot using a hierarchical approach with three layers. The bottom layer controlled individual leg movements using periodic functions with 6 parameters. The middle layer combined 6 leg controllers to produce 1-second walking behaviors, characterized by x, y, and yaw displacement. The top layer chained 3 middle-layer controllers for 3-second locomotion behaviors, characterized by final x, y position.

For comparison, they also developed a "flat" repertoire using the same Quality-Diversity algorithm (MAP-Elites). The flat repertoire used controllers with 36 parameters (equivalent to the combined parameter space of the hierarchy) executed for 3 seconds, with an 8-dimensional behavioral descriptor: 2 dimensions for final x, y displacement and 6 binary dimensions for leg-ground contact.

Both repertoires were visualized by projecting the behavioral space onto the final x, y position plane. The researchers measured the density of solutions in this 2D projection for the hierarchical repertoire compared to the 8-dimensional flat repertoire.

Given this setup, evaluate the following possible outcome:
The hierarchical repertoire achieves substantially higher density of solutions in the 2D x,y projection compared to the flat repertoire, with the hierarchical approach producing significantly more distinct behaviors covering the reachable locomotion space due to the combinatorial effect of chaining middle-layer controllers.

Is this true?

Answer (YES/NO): NO